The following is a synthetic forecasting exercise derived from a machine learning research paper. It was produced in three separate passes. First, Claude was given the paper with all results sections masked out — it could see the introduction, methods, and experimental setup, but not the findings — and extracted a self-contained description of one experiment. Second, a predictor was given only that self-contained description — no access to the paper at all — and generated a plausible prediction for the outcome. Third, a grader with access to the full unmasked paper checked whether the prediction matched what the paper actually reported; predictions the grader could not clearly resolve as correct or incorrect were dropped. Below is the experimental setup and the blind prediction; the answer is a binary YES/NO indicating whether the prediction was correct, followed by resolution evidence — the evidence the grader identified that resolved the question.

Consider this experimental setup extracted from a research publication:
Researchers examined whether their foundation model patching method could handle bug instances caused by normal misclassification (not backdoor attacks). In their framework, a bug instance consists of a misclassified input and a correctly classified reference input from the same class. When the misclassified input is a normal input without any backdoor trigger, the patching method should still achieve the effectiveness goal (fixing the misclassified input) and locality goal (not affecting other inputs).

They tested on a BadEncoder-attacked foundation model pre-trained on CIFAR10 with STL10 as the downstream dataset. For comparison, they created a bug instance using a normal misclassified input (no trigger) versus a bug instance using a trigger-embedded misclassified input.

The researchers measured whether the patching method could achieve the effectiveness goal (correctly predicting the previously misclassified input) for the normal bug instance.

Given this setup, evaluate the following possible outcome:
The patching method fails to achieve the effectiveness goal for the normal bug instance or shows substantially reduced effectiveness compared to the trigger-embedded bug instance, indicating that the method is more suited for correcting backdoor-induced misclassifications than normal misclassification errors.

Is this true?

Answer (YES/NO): NO